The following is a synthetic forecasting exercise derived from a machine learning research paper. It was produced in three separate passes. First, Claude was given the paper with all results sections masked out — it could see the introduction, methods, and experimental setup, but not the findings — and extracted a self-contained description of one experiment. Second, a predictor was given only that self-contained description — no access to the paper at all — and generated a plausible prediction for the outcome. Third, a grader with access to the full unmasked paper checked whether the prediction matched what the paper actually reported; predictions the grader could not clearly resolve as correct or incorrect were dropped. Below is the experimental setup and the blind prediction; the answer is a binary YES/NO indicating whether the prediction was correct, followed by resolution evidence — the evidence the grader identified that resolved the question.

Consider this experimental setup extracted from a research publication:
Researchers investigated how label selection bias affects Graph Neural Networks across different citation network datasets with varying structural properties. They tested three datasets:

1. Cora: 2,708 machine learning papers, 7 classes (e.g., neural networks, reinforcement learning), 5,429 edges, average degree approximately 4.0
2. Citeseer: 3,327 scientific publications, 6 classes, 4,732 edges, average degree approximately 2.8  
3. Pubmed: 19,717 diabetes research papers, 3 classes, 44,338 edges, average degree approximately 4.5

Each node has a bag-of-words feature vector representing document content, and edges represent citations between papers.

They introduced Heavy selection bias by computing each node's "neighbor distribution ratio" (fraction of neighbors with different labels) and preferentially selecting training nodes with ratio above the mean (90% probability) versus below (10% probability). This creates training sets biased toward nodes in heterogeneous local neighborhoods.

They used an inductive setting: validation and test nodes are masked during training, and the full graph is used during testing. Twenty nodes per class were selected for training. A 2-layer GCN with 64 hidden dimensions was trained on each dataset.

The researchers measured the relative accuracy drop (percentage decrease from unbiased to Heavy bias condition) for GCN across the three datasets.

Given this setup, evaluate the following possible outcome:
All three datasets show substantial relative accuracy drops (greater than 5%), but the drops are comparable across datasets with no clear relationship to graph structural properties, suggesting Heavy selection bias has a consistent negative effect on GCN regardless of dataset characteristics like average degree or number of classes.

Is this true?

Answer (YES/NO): NO